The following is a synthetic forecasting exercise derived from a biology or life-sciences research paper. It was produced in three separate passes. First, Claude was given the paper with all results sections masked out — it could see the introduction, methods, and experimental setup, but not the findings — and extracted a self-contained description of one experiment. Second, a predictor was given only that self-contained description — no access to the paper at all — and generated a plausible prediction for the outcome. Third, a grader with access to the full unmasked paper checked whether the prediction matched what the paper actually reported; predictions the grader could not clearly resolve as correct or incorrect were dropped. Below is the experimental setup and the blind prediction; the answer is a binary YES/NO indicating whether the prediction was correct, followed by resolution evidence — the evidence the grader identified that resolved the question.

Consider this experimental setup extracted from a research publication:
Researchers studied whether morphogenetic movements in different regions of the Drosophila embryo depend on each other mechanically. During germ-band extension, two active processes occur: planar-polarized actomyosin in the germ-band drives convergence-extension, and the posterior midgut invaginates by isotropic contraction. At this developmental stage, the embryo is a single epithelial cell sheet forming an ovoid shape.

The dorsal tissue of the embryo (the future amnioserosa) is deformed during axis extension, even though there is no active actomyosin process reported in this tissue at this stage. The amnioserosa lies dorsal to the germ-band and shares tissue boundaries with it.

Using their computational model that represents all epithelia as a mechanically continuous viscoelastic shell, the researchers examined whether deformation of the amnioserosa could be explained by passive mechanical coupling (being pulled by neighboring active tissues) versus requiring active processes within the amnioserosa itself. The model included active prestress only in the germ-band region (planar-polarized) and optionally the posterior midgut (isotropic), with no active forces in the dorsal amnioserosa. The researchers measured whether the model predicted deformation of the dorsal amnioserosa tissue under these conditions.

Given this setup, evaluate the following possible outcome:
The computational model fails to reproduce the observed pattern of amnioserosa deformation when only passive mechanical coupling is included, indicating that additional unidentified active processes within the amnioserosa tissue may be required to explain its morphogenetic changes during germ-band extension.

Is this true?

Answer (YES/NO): NO